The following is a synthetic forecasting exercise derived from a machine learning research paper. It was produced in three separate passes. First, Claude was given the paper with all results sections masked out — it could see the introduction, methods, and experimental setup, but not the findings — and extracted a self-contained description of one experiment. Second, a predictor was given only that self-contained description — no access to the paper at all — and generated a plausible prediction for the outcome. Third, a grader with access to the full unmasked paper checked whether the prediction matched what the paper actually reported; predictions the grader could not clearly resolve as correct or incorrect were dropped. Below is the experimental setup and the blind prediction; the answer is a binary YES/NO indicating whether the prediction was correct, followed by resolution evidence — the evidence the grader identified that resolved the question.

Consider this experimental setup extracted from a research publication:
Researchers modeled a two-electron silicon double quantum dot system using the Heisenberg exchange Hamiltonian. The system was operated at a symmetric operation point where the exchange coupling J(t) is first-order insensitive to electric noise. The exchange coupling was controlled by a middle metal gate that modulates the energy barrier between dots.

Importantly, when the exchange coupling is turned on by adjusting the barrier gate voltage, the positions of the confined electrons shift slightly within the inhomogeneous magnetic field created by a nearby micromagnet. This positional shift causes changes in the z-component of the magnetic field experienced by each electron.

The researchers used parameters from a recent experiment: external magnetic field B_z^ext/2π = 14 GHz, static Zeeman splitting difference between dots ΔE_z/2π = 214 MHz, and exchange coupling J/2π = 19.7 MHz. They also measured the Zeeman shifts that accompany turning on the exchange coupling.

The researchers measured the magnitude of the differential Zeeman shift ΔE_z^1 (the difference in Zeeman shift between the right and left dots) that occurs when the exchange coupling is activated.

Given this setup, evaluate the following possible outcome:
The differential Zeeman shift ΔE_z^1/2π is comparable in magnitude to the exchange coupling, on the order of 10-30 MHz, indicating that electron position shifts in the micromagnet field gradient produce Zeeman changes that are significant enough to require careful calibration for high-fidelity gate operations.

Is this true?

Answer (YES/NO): NO